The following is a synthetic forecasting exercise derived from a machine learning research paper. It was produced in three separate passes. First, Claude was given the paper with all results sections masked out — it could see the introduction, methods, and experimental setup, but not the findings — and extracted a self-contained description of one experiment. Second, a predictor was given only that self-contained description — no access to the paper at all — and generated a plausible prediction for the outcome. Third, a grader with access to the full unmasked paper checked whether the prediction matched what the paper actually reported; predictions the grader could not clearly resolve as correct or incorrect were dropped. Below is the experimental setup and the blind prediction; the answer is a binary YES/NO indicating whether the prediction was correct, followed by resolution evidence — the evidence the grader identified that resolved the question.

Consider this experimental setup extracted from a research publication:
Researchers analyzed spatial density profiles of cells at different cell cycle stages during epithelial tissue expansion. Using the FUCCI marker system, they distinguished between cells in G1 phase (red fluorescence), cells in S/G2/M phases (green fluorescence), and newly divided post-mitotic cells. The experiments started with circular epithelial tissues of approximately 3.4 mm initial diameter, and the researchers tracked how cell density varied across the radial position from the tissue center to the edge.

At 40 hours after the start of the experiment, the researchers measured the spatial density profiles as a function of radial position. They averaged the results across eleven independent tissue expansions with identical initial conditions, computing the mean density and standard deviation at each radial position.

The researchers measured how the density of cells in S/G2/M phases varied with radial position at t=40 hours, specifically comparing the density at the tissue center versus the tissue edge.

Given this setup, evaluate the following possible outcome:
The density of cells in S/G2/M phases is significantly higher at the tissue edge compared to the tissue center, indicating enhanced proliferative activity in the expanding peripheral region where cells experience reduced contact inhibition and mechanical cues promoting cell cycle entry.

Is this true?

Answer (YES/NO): YES